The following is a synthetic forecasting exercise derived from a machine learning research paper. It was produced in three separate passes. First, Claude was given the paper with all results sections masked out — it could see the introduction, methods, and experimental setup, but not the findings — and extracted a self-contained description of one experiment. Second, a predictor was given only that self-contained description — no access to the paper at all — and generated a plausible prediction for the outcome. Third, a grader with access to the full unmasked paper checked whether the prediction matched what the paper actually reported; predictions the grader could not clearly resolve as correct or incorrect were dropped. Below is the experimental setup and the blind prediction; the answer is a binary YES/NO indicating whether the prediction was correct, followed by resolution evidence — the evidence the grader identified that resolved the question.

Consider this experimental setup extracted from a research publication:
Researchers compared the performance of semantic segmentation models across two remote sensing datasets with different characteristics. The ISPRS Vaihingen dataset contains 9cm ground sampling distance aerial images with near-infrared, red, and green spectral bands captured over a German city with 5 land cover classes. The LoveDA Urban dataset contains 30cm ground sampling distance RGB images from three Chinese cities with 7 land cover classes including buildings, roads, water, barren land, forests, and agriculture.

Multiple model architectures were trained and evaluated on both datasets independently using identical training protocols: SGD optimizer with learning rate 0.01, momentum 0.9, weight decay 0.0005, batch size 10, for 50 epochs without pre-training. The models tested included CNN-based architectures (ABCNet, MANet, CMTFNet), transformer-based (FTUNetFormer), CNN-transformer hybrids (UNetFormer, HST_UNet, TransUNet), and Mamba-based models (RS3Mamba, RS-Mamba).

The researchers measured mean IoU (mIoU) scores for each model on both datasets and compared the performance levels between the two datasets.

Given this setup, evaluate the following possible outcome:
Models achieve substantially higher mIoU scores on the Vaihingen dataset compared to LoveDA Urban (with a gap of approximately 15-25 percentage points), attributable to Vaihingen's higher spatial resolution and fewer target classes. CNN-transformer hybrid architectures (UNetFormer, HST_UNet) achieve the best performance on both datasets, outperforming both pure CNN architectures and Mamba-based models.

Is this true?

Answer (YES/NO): NO